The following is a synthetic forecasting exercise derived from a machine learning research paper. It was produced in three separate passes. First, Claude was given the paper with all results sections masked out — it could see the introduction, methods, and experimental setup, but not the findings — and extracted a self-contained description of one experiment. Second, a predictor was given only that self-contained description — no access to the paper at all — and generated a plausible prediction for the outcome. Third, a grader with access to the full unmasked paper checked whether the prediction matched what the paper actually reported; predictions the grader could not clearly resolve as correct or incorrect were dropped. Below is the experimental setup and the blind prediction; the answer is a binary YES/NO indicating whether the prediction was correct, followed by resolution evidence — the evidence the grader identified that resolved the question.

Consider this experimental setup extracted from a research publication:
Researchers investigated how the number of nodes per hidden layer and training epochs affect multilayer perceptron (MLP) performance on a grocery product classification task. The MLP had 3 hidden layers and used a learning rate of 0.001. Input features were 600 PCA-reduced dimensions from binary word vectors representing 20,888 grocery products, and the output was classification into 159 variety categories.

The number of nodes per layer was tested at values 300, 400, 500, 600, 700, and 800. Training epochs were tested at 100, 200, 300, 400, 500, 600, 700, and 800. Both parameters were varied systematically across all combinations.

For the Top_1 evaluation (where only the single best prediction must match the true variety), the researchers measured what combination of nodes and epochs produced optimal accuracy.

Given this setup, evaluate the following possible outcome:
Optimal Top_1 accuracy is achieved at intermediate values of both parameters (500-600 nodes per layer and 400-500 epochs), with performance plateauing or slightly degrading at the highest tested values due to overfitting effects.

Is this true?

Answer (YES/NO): NO